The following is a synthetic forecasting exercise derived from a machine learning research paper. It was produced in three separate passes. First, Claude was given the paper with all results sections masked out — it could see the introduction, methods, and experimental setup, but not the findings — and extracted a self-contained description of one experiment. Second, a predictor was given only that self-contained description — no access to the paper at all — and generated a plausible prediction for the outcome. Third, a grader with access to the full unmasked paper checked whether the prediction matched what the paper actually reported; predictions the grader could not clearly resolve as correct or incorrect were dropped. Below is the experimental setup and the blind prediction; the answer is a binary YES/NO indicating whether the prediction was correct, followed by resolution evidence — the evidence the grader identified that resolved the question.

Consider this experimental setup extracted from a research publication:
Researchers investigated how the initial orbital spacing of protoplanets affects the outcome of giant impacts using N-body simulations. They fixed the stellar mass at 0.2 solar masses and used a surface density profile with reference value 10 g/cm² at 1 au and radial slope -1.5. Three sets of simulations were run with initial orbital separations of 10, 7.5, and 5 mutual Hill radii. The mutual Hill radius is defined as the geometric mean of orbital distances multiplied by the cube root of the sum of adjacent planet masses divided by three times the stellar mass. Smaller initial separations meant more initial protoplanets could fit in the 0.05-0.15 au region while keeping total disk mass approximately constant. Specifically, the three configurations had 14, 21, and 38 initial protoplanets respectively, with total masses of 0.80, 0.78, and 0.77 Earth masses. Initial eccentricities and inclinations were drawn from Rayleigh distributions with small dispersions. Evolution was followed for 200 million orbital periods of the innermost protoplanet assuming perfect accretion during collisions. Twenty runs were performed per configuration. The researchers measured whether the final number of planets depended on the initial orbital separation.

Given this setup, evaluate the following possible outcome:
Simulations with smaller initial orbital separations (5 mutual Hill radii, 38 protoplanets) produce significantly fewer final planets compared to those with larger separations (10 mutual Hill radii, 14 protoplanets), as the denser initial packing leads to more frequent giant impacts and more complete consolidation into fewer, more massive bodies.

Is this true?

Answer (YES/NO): NO